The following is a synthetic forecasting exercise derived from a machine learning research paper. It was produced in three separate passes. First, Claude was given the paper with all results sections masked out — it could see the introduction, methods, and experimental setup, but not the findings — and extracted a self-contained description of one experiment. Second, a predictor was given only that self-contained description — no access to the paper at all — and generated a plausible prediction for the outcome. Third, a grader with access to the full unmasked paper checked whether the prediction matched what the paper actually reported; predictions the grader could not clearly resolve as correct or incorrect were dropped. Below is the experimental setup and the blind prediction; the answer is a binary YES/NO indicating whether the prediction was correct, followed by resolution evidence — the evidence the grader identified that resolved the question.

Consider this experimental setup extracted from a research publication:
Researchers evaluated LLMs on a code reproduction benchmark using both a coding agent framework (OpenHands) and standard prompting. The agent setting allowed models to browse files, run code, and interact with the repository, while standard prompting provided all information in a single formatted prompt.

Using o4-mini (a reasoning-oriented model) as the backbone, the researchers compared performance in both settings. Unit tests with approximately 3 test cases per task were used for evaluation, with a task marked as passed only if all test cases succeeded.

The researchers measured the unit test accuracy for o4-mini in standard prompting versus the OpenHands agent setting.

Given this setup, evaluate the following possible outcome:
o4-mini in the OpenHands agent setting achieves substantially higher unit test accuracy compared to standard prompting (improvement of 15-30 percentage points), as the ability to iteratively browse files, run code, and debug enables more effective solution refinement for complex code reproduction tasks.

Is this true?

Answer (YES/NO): NO